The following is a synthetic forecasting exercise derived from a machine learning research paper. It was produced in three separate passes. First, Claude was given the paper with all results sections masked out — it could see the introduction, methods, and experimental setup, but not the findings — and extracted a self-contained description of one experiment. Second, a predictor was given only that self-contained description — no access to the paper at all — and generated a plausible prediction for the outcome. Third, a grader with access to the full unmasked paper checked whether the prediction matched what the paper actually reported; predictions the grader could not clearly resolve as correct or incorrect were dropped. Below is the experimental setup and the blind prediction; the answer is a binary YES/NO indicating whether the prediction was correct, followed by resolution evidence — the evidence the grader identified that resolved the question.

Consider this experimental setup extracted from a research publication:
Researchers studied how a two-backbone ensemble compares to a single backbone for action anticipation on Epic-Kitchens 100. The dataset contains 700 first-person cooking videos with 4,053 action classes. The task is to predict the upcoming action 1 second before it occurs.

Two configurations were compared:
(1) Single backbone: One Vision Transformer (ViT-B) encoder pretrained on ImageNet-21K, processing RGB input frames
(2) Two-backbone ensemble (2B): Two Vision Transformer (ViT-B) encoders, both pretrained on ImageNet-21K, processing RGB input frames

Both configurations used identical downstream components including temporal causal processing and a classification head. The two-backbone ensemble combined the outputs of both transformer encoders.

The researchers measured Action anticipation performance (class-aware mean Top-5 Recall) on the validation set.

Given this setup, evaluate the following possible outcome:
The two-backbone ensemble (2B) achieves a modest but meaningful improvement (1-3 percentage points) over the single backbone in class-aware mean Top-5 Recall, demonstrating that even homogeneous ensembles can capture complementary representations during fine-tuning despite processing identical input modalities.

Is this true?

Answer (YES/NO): NO